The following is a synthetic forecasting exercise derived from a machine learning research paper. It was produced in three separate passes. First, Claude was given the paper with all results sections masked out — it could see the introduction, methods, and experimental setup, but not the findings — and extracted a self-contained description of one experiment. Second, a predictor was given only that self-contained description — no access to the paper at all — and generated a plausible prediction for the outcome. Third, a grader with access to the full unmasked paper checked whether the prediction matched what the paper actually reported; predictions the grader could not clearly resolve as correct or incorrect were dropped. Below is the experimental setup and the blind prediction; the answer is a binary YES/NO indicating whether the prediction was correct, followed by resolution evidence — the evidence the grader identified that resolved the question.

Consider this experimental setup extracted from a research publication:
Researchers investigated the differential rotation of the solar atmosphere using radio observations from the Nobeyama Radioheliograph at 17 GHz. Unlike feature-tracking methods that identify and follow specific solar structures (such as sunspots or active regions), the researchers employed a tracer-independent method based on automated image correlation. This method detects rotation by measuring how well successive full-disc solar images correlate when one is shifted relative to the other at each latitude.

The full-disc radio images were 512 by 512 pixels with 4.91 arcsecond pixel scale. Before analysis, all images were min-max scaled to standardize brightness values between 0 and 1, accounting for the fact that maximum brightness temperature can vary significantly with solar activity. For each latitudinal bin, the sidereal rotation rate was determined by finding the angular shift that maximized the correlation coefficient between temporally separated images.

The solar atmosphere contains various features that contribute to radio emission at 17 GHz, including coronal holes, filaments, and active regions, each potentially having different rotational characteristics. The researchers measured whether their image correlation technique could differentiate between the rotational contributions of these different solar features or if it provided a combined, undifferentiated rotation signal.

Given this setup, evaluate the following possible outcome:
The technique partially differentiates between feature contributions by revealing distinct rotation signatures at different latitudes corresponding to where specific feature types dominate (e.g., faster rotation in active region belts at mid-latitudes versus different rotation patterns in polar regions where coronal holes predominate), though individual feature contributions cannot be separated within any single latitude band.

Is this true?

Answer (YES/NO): NO